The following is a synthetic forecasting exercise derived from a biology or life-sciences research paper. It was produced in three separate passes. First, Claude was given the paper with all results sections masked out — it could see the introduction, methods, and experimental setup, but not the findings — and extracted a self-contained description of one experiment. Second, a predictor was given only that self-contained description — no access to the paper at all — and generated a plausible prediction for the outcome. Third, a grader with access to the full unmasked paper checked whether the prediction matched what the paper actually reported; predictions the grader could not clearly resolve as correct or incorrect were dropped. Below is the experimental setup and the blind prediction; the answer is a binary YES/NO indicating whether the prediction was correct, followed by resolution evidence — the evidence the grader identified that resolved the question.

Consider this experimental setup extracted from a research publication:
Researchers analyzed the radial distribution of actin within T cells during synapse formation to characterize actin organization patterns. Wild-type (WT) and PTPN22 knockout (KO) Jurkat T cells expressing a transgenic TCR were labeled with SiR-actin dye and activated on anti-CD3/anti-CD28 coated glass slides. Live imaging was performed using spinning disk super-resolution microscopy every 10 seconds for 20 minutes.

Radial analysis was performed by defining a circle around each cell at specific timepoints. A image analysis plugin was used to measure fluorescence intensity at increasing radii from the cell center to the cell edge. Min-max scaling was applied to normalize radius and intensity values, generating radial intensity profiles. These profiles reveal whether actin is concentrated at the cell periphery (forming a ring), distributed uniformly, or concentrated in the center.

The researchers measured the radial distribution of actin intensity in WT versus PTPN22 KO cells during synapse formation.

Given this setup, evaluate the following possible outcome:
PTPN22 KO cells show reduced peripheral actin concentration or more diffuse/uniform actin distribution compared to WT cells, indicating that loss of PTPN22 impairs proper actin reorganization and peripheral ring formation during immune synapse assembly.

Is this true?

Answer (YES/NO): YES